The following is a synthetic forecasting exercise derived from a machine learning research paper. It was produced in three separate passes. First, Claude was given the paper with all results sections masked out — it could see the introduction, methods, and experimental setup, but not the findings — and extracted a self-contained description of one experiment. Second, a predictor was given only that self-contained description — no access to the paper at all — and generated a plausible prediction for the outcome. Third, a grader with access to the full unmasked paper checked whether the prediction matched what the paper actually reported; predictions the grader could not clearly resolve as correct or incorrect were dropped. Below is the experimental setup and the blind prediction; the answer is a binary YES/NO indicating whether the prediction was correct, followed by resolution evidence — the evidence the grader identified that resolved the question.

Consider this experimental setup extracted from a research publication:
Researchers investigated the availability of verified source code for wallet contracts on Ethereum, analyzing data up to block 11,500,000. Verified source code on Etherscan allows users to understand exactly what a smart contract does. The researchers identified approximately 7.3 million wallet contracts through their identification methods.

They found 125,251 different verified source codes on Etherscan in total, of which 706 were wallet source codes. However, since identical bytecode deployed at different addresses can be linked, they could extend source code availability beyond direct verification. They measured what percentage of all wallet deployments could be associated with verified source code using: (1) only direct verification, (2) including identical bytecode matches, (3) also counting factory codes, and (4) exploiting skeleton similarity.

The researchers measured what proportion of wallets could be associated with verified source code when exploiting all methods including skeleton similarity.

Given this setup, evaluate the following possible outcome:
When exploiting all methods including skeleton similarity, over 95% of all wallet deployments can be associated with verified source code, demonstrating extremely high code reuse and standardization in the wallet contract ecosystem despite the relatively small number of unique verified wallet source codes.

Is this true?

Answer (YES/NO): NO